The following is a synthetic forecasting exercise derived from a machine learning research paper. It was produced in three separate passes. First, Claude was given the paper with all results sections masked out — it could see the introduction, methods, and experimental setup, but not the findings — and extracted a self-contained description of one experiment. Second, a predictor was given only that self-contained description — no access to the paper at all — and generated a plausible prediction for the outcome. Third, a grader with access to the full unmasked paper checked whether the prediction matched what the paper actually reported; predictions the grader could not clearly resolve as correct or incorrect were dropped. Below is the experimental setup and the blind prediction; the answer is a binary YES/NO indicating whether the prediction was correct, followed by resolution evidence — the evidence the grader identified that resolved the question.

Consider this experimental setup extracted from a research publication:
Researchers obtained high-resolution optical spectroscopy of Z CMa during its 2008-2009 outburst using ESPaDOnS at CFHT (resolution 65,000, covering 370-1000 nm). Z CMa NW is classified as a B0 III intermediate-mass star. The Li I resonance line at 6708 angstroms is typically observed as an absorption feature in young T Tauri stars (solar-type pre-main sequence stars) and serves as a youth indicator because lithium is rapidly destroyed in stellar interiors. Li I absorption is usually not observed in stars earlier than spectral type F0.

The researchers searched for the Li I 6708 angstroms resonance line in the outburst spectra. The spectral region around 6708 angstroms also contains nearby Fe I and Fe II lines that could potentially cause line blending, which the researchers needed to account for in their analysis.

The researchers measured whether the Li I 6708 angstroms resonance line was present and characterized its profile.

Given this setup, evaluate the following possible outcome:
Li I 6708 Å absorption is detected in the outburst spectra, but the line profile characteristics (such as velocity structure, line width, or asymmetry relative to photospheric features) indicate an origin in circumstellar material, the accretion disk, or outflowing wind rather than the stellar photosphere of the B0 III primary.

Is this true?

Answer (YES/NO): YES